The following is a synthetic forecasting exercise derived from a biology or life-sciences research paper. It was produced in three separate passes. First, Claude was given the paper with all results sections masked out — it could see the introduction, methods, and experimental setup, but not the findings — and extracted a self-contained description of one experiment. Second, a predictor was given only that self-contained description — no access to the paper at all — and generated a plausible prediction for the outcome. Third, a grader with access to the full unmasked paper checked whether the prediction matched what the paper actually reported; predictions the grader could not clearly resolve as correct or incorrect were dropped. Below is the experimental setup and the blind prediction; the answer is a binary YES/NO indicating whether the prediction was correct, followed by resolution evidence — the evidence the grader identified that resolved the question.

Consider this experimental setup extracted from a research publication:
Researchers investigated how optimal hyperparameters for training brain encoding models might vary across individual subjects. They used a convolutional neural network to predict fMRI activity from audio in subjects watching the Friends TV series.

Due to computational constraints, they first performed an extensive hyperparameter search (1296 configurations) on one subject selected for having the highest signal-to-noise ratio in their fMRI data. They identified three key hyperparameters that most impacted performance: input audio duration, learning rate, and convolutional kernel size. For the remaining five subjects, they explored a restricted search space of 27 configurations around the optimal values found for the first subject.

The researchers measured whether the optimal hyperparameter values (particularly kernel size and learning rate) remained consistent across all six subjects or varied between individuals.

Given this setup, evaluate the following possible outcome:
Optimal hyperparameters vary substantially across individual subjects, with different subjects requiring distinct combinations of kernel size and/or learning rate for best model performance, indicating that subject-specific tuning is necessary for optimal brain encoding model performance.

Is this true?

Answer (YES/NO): YES